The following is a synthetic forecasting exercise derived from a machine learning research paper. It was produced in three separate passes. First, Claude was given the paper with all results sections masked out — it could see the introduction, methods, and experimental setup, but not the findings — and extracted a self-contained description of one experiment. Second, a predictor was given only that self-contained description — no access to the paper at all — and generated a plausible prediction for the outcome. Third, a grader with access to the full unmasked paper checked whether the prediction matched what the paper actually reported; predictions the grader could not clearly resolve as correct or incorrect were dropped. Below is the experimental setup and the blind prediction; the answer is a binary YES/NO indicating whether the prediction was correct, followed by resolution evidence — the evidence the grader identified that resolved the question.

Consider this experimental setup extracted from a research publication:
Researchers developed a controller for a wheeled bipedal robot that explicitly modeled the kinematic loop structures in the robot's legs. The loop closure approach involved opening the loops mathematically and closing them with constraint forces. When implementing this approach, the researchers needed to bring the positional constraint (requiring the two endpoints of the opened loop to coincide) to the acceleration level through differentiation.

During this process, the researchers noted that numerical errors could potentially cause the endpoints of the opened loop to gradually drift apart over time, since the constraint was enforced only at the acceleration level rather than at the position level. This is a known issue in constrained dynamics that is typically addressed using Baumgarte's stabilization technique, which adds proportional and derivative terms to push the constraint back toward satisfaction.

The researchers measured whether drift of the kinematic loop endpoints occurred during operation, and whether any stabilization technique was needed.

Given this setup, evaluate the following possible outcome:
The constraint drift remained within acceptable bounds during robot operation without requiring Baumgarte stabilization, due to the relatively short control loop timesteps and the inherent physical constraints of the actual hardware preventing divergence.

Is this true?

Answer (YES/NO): NO